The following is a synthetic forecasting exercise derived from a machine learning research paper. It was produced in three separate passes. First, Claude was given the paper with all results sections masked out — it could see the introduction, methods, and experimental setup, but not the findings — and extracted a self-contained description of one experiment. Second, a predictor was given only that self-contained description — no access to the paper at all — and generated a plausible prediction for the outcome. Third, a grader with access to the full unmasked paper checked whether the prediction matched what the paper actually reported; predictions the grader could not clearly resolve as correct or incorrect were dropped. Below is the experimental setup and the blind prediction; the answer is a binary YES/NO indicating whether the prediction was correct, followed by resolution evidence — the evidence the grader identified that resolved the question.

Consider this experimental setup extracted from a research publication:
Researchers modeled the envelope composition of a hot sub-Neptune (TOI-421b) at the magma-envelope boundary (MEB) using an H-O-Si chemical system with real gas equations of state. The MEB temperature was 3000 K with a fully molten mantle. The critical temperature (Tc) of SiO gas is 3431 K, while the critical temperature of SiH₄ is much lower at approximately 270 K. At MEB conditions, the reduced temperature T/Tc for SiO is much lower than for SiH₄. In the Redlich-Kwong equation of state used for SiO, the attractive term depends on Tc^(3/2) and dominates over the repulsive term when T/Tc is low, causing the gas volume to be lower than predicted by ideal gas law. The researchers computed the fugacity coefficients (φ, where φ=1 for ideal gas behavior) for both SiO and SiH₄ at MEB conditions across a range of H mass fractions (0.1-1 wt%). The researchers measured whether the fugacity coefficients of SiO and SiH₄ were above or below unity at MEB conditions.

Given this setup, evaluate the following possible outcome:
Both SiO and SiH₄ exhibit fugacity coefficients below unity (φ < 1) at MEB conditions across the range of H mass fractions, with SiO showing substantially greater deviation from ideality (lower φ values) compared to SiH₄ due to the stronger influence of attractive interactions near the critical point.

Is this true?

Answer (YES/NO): NO